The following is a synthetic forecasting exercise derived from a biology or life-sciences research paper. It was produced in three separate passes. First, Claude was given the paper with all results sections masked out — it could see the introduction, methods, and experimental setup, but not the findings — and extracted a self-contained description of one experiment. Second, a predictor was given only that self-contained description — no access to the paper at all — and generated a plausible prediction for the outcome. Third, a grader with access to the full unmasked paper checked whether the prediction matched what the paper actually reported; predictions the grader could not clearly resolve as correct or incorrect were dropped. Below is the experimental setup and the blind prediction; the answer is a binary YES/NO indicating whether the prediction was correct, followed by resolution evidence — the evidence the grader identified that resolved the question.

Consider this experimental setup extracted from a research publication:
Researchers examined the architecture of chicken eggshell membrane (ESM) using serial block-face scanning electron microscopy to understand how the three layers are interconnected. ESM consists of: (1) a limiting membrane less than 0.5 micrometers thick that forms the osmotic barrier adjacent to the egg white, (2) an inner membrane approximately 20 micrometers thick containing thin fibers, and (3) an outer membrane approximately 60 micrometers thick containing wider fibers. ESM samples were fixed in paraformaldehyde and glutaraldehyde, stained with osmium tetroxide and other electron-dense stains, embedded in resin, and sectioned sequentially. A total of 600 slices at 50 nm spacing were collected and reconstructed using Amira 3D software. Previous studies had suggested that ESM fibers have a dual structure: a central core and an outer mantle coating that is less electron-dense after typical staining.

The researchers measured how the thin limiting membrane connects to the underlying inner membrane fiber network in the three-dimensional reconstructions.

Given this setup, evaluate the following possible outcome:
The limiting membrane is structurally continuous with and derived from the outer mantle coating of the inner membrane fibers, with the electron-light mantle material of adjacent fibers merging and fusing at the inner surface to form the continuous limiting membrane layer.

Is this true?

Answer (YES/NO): NO